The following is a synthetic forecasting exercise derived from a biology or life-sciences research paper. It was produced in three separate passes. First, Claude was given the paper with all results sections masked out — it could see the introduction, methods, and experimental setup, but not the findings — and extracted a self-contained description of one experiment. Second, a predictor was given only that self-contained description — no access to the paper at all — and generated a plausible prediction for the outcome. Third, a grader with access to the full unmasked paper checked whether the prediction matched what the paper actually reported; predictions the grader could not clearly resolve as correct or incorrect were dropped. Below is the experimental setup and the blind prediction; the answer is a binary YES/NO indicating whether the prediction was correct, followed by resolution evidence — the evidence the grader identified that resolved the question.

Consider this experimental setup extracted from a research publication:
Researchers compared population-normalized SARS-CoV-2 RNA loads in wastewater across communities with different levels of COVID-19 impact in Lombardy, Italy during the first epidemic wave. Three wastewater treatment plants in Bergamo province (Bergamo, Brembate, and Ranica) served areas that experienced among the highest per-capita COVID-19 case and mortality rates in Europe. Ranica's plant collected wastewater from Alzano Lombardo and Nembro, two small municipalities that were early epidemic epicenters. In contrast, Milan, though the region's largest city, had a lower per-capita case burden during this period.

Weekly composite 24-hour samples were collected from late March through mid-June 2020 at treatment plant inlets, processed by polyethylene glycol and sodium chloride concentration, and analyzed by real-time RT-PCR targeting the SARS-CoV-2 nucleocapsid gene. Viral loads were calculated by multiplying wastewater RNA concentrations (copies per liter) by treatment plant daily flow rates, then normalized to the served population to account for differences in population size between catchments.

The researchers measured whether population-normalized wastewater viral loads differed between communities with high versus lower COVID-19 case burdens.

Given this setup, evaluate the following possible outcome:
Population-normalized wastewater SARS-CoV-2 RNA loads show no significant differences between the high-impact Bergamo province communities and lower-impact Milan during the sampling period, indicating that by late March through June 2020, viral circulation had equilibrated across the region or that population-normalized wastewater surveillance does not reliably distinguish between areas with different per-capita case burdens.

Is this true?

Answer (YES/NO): NO